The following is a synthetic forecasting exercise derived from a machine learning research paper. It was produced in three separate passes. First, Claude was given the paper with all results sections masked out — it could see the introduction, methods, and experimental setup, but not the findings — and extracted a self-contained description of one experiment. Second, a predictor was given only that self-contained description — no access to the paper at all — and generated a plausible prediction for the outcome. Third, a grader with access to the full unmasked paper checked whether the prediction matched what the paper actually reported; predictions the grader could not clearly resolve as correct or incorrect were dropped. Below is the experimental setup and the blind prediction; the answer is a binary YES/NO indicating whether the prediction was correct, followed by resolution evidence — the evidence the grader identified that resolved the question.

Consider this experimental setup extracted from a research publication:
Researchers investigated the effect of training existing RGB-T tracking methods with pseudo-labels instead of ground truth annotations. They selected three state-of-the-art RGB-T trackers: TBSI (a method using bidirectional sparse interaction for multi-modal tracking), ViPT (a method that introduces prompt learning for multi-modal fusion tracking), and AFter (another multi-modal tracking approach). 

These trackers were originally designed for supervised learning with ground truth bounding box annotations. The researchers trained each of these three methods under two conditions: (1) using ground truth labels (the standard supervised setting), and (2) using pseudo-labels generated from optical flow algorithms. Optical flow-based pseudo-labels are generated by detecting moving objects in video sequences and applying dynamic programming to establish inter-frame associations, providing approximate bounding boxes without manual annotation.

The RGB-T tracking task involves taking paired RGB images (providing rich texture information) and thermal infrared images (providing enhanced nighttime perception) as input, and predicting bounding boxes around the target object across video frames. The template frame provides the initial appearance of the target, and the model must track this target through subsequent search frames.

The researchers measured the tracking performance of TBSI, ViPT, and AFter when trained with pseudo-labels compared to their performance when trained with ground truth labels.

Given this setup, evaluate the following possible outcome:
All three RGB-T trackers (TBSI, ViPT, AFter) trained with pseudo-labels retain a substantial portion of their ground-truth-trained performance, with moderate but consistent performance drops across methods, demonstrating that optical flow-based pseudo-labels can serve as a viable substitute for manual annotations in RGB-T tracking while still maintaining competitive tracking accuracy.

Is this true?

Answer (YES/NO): NO